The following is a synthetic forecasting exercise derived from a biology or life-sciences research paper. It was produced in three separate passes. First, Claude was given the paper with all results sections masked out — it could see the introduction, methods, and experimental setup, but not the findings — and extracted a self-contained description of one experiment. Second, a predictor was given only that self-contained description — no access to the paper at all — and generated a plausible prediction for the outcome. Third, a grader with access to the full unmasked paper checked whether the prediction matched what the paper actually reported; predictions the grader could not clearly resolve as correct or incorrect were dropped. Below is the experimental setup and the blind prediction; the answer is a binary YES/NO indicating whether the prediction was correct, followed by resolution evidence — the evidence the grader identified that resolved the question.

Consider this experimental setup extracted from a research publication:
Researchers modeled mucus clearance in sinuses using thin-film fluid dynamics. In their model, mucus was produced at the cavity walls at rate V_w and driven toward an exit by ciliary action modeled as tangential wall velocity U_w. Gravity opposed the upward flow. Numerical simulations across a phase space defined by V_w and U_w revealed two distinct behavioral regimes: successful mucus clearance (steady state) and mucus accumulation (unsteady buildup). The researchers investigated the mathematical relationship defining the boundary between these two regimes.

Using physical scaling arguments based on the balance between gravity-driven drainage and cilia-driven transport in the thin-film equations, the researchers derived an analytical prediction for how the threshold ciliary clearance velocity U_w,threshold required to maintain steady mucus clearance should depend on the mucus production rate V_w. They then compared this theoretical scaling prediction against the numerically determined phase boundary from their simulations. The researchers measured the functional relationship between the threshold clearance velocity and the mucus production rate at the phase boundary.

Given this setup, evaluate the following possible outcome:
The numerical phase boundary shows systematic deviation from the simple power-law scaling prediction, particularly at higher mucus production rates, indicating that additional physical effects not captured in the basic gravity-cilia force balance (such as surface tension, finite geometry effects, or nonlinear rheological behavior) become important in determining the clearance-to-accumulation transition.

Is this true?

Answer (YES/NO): NO